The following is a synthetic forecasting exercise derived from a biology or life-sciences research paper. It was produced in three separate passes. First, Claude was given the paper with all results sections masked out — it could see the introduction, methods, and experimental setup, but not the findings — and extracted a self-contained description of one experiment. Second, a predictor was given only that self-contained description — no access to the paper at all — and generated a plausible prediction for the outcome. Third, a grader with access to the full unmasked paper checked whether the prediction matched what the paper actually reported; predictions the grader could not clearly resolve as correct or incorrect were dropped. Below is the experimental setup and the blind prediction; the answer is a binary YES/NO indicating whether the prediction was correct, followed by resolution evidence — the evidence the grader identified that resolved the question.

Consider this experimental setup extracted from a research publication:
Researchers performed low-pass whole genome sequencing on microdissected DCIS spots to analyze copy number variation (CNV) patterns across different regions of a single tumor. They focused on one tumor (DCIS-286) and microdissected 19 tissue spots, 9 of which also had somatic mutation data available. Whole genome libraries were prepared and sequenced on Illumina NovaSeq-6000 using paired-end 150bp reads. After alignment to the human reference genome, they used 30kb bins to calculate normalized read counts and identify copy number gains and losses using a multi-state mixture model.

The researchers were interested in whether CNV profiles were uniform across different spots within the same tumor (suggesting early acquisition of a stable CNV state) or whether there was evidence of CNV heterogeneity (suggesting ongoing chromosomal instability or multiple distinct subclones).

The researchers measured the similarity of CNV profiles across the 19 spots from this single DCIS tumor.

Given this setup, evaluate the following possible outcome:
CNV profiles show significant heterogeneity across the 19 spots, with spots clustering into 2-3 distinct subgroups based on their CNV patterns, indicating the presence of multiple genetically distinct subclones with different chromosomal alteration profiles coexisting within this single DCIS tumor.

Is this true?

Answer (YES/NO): NO